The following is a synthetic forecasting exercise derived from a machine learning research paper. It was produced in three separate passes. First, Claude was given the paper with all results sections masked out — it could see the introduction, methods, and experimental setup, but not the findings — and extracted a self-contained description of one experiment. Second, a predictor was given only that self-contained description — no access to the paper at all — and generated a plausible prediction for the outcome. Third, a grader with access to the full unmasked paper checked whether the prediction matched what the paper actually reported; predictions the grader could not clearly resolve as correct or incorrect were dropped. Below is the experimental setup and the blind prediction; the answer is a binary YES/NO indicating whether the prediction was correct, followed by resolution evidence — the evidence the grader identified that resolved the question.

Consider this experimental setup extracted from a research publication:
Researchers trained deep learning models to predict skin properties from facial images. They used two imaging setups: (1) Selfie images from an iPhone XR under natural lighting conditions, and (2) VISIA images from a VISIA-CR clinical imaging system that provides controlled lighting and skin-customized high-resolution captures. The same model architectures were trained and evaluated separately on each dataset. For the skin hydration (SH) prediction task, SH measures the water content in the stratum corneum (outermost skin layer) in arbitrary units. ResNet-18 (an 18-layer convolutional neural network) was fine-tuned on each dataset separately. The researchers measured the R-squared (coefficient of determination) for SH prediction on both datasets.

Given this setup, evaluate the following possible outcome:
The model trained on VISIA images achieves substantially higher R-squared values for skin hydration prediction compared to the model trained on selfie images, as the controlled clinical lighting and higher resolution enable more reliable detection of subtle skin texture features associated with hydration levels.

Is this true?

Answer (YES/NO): YES